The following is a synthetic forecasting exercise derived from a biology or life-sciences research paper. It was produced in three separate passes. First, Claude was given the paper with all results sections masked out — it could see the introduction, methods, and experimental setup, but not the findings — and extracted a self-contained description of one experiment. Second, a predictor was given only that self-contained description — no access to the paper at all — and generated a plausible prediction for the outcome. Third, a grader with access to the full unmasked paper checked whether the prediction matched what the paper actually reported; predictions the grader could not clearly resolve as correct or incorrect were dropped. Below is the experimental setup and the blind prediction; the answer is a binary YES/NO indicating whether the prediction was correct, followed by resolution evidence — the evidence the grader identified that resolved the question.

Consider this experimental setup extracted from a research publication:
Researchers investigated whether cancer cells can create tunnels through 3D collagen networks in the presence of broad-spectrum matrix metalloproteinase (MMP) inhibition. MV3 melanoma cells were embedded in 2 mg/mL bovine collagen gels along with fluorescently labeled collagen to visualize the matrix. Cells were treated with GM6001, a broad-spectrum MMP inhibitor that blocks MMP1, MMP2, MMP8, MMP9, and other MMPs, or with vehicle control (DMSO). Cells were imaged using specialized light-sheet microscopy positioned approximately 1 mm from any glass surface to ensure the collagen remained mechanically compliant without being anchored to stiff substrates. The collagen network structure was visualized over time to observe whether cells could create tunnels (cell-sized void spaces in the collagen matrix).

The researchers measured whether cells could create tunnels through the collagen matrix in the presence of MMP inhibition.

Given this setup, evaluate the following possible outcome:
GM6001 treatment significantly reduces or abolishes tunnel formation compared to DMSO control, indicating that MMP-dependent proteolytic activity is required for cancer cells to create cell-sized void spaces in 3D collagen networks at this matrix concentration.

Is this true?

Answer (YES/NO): NO